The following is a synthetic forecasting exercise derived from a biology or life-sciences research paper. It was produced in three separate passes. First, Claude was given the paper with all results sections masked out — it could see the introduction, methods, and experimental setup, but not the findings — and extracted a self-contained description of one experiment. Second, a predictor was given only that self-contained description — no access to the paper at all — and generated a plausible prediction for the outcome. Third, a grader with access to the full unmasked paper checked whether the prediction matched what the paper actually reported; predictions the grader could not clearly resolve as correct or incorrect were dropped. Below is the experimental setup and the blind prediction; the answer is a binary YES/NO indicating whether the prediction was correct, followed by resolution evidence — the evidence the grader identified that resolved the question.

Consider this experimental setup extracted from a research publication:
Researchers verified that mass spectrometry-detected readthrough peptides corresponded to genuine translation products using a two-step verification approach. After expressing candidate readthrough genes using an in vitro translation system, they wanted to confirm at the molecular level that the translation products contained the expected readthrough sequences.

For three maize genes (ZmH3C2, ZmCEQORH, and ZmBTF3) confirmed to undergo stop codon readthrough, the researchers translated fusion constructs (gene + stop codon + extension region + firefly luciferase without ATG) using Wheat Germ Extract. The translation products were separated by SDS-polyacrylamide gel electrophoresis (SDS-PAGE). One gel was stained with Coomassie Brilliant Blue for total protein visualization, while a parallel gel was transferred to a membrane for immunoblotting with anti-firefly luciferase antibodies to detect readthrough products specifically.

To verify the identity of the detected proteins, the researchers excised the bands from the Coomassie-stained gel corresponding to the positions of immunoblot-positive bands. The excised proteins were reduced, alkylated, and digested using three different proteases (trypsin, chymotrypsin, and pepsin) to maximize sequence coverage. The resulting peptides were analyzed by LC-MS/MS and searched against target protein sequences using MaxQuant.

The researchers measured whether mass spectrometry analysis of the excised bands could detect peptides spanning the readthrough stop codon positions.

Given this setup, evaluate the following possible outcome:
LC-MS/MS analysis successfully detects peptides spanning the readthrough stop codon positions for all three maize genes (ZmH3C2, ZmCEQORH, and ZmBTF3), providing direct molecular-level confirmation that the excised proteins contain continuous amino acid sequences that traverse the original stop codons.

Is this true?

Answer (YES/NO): YES